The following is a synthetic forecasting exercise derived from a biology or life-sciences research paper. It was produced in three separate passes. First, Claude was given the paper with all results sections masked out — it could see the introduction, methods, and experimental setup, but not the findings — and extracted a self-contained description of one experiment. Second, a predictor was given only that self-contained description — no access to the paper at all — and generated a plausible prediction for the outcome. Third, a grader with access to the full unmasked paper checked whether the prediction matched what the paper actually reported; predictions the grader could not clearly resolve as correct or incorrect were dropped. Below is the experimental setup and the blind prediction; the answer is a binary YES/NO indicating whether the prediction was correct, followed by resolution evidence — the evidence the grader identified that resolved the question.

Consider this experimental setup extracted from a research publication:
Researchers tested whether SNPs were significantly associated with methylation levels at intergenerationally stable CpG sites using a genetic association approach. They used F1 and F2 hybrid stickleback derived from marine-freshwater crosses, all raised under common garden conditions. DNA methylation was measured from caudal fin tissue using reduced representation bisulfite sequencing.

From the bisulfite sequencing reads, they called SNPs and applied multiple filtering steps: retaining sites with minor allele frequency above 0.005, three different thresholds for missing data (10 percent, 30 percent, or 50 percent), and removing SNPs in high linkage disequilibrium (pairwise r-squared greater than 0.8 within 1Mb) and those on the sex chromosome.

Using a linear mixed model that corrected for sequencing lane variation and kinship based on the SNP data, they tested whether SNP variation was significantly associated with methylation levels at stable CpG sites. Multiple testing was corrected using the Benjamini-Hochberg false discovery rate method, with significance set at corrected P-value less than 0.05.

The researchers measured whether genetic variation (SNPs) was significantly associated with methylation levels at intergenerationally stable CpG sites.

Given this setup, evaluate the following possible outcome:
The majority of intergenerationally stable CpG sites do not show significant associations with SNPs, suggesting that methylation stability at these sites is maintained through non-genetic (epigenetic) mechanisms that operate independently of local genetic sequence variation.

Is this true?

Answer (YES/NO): YES